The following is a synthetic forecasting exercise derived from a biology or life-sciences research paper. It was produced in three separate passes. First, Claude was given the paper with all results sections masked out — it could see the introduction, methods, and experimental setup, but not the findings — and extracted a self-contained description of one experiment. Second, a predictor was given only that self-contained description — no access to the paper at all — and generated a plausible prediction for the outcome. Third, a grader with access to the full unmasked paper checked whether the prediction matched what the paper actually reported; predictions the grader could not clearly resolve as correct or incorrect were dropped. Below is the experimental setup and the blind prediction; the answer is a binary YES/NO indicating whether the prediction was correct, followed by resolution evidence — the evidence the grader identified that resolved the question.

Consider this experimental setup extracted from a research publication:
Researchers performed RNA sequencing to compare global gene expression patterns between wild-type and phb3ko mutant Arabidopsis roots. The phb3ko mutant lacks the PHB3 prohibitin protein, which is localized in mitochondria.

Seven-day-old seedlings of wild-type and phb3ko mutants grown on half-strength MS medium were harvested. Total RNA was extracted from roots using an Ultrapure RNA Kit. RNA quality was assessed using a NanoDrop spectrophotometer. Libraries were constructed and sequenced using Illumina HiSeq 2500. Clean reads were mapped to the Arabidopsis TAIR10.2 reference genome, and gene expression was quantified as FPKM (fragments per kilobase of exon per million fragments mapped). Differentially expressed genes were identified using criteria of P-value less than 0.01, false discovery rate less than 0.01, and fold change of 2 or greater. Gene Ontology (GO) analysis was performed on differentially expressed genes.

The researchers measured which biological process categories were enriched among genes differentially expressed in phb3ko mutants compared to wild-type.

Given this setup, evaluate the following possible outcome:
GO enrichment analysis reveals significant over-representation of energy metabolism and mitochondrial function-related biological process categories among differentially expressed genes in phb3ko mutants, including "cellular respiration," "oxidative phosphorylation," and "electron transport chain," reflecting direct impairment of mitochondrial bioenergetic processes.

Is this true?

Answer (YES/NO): NO